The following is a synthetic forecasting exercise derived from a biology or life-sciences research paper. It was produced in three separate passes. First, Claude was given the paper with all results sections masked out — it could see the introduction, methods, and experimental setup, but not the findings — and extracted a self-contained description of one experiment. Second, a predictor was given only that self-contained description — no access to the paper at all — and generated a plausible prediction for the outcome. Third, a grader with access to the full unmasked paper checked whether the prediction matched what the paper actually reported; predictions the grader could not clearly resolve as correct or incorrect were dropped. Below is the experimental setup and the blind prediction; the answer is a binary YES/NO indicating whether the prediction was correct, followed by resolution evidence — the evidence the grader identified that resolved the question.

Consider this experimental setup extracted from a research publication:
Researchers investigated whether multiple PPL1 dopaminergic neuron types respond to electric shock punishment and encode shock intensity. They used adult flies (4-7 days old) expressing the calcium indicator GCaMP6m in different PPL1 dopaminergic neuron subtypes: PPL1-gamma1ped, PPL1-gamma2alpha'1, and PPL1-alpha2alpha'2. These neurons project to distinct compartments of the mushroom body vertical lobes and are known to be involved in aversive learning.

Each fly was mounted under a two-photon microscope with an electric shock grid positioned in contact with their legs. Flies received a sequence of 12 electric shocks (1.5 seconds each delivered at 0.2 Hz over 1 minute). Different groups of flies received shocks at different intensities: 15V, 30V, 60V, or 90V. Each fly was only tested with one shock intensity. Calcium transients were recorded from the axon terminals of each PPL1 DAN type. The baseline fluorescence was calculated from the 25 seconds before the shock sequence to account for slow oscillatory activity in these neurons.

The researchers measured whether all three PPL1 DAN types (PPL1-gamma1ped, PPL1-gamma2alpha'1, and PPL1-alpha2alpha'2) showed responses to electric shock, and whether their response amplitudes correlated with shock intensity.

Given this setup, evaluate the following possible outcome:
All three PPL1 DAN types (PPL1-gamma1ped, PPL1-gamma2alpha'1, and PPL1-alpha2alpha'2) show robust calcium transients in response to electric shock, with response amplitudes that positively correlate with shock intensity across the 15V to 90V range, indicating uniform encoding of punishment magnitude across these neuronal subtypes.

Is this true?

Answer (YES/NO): NO